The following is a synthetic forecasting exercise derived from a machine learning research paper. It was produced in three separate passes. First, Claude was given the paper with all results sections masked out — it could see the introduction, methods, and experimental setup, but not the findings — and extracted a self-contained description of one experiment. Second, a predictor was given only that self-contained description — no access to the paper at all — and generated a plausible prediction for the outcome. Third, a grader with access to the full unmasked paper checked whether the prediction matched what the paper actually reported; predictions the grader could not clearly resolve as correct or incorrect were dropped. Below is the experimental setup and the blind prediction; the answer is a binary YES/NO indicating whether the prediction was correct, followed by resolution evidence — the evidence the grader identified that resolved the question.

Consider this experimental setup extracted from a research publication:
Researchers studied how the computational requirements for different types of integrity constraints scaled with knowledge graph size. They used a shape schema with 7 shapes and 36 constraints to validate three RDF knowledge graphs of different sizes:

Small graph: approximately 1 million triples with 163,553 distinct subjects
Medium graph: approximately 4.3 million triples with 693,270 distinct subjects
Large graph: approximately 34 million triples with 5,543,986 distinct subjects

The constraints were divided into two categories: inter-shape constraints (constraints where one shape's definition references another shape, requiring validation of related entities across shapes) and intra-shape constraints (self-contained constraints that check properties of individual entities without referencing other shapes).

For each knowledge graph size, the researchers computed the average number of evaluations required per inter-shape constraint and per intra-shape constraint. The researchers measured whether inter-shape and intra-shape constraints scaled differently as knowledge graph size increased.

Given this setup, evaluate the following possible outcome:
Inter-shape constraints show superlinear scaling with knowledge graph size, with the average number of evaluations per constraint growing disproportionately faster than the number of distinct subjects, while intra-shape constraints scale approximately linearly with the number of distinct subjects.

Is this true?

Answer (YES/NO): NO